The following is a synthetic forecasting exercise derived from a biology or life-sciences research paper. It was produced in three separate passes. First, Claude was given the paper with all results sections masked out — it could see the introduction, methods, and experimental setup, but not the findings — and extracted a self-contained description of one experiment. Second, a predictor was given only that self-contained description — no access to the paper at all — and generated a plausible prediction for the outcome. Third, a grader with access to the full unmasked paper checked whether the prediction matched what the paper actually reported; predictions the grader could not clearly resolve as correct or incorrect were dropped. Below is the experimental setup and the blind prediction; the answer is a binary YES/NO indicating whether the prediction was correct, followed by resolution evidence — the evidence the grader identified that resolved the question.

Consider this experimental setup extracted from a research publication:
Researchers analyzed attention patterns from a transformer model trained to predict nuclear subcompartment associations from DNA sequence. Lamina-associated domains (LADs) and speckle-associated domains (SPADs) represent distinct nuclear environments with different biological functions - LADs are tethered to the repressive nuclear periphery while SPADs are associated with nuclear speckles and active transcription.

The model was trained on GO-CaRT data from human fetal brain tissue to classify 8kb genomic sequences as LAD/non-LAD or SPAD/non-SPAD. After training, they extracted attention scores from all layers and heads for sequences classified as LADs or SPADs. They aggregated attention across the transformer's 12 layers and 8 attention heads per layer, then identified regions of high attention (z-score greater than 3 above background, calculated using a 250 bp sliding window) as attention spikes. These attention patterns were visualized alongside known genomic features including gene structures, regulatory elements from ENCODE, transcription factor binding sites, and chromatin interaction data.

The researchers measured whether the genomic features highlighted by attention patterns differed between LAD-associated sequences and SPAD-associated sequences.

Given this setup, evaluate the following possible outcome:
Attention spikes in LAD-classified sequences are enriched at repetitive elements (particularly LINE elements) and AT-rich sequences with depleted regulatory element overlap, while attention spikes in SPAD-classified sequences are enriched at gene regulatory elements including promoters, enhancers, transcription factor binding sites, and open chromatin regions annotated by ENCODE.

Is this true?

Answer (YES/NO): NO